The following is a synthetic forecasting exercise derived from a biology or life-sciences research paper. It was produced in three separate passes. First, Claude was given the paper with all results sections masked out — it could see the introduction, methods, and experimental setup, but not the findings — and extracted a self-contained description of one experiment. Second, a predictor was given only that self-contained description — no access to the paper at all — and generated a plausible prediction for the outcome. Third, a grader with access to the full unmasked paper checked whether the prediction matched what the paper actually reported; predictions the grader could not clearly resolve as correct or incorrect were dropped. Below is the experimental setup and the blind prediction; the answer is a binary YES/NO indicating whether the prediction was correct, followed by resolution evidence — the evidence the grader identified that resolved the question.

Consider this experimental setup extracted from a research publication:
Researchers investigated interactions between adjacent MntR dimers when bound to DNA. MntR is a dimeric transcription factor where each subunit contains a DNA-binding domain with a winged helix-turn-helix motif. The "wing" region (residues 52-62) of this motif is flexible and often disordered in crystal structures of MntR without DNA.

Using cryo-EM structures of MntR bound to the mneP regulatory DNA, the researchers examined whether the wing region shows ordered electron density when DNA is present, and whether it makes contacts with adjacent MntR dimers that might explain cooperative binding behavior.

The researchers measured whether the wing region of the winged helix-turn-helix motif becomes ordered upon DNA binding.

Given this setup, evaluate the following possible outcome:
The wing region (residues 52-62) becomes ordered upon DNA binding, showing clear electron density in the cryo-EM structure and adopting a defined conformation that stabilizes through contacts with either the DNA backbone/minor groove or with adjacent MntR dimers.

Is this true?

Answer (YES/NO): YES